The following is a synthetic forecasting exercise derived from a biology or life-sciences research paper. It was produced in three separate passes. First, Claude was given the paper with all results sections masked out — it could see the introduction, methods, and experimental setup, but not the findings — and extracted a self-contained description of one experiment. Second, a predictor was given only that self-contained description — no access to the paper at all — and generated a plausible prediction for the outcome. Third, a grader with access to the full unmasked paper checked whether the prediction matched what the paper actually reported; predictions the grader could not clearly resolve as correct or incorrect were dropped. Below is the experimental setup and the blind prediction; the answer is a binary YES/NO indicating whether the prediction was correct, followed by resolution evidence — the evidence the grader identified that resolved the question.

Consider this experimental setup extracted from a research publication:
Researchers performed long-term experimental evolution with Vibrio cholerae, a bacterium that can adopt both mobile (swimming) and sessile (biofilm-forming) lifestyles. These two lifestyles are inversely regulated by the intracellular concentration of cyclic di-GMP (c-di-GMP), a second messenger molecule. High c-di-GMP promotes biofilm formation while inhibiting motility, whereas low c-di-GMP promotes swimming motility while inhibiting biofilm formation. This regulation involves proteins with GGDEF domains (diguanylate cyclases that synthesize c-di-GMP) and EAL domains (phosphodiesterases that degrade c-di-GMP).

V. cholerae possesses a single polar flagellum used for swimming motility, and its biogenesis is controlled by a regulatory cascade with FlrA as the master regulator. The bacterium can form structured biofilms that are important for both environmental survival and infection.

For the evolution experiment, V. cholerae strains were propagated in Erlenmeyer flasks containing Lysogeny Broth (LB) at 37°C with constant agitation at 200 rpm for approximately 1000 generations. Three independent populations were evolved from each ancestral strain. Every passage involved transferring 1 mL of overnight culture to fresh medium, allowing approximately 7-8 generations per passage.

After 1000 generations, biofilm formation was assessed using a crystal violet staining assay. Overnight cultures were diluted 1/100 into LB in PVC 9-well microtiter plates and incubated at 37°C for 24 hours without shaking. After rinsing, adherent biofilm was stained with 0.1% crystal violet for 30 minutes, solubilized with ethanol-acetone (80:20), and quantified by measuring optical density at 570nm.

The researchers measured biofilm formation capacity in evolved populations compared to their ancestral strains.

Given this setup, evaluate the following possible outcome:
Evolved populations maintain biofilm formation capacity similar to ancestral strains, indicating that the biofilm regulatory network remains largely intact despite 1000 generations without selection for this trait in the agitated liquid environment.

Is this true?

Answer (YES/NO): NO